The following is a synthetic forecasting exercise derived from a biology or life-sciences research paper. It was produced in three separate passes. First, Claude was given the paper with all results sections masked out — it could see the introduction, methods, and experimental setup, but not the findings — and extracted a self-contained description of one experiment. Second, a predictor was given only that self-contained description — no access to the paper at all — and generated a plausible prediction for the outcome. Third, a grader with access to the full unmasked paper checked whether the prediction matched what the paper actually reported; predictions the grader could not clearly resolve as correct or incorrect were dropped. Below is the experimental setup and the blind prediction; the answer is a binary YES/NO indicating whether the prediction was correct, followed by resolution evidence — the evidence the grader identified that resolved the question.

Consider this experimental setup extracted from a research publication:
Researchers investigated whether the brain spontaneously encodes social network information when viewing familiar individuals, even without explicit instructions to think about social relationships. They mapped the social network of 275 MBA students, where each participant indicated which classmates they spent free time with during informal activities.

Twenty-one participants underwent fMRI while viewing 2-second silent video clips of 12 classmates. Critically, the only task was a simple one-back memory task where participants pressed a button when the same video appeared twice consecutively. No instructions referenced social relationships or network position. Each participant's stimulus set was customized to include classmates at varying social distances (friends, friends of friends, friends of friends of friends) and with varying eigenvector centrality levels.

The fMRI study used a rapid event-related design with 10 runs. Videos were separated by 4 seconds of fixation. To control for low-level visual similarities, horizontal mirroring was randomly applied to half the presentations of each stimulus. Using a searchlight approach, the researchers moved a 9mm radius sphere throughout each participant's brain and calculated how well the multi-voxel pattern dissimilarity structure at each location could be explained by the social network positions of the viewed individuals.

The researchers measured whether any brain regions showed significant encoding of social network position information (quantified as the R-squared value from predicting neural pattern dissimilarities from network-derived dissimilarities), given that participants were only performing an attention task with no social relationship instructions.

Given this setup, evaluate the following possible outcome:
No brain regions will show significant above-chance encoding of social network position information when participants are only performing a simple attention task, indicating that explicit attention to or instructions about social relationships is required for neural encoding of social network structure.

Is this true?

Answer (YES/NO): NO